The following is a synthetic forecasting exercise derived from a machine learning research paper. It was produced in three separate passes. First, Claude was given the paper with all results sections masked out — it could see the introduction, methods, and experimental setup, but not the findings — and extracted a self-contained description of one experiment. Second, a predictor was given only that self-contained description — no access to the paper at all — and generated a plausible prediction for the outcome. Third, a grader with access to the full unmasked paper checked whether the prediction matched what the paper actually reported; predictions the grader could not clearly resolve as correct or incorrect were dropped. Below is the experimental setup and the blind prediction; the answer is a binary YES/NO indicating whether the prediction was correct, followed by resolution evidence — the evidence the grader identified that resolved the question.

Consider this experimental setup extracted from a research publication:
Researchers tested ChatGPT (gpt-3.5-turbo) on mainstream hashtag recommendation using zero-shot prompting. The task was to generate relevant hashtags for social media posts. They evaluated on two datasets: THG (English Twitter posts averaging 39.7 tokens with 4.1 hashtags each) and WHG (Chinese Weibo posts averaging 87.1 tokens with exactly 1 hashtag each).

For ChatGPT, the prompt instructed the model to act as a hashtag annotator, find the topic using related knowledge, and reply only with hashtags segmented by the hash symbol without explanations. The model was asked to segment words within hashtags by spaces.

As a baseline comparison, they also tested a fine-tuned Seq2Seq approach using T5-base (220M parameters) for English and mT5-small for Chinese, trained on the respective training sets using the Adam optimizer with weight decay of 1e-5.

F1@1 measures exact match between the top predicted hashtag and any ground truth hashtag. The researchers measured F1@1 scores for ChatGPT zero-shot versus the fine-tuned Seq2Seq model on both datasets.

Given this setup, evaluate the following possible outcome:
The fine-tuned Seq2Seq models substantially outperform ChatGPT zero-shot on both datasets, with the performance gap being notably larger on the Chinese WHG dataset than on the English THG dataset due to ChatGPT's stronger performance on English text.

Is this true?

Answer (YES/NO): YES